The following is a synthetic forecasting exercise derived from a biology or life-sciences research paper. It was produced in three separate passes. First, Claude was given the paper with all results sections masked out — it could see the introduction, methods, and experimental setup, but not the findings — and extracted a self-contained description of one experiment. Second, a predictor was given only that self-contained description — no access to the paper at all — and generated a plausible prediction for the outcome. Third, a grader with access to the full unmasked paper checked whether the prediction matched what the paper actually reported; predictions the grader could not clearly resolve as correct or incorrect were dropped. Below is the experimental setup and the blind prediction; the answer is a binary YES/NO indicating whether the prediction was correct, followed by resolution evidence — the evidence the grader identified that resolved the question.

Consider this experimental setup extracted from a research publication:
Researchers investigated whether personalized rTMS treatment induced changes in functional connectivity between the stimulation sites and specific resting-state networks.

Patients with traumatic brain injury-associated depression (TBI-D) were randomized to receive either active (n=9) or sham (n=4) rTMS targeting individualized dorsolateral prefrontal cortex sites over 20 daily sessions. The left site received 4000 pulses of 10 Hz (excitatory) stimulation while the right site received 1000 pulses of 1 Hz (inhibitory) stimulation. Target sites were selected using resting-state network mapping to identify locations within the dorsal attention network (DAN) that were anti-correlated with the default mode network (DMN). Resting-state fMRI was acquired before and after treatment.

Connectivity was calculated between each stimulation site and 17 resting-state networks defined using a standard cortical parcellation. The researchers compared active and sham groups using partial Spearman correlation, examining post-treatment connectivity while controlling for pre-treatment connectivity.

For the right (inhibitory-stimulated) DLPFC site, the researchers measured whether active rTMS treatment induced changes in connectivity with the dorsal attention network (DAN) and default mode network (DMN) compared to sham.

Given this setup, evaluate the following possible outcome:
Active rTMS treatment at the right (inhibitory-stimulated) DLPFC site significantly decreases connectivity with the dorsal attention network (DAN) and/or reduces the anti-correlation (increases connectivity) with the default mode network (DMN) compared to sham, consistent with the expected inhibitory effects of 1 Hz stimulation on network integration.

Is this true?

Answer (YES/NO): NO